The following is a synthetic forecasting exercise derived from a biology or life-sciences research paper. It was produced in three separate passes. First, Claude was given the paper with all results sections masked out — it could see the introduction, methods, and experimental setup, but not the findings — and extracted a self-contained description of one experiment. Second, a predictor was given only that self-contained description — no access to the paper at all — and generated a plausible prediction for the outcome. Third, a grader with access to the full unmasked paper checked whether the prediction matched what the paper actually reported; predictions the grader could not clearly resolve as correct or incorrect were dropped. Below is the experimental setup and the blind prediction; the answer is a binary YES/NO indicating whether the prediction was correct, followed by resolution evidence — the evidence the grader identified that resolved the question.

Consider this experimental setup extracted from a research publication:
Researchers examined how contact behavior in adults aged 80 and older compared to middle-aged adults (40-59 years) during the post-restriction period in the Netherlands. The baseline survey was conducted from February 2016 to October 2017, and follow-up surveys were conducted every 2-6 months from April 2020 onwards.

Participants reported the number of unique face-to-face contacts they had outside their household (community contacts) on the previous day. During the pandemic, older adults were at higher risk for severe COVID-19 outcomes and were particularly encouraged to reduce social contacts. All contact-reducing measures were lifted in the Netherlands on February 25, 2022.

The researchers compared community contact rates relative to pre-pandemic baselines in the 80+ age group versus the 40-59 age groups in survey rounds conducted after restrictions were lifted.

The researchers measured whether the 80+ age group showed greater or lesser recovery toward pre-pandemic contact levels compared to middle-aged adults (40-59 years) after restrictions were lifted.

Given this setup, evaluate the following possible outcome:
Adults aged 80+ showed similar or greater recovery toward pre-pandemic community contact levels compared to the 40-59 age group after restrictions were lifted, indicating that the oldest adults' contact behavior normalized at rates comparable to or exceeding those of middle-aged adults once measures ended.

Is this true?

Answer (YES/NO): YES